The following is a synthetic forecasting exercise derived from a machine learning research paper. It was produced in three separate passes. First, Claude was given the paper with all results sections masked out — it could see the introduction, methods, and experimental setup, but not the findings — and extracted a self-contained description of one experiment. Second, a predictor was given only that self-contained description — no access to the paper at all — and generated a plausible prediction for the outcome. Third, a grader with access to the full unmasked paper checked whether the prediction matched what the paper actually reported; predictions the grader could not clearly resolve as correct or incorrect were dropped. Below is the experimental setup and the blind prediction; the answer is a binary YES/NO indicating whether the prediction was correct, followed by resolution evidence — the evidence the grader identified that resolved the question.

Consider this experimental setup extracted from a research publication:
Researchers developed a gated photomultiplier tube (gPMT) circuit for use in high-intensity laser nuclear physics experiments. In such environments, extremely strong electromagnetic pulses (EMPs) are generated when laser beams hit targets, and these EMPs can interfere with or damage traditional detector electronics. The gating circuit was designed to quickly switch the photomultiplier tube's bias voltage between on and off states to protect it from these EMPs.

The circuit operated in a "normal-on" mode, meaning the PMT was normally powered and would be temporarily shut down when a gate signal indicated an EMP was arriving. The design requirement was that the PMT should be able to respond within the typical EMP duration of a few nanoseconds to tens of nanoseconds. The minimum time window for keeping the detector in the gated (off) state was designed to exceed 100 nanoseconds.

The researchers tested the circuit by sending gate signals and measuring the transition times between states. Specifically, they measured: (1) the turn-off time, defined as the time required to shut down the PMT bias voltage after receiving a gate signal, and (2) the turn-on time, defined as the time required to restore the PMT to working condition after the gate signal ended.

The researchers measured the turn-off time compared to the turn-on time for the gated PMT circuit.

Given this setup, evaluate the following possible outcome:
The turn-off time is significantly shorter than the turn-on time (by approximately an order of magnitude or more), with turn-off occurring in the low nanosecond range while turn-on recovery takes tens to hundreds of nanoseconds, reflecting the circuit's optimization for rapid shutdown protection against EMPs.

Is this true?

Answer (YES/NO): YES